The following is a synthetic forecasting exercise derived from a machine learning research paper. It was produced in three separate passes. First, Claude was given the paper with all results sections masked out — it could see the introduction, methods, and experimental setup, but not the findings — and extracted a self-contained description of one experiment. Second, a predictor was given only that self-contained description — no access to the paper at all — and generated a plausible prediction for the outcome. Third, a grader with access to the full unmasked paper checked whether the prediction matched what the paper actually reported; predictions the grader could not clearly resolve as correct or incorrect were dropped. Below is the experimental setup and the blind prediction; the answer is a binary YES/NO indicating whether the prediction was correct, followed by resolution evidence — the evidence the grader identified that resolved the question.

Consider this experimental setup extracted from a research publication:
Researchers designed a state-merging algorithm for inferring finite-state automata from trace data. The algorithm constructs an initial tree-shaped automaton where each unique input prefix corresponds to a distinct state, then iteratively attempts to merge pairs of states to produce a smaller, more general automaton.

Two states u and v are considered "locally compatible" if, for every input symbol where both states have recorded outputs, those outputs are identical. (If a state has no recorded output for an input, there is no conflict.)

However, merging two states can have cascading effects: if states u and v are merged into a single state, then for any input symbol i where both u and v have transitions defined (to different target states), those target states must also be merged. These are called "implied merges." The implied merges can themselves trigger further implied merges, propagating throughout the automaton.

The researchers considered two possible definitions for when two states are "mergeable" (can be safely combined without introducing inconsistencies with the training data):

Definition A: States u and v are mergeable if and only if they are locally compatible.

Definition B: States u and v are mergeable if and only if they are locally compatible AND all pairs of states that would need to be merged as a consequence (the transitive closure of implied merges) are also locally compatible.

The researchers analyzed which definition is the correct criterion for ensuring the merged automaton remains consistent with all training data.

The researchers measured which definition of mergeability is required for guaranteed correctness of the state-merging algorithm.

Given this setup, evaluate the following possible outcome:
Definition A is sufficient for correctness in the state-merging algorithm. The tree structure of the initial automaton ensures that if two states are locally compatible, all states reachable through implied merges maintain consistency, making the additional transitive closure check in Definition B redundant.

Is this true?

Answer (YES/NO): NO